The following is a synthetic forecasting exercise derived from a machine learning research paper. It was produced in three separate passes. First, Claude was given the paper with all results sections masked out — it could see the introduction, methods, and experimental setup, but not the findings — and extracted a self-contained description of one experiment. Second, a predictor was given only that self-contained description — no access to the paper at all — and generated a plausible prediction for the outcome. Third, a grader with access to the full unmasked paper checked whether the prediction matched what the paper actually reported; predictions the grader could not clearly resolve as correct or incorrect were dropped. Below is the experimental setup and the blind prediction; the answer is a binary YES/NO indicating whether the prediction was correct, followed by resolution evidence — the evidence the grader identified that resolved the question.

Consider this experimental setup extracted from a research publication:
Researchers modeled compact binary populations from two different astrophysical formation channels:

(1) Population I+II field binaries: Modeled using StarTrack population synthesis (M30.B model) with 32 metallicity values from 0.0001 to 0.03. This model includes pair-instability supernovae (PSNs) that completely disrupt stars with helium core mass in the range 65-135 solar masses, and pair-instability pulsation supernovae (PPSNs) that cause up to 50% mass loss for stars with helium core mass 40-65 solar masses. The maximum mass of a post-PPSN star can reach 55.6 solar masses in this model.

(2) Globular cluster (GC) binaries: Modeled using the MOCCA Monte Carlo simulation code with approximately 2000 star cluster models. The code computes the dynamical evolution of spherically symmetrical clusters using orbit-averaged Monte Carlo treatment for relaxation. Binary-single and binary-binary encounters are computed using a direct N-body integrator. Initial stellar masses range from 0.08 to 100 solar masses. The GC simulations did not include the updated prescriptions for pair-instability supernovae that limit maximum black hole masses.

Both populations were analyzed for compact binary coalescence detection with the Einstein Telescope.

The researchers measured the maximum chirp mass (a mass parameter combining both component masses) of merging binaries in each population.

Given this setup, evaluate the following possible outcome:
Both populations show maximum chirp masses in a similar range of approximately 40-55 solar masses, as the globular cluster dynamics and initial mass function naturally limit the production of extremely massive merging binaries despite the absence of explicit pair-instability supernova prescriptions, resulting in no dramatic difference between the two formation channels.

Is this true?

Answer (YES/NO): NO